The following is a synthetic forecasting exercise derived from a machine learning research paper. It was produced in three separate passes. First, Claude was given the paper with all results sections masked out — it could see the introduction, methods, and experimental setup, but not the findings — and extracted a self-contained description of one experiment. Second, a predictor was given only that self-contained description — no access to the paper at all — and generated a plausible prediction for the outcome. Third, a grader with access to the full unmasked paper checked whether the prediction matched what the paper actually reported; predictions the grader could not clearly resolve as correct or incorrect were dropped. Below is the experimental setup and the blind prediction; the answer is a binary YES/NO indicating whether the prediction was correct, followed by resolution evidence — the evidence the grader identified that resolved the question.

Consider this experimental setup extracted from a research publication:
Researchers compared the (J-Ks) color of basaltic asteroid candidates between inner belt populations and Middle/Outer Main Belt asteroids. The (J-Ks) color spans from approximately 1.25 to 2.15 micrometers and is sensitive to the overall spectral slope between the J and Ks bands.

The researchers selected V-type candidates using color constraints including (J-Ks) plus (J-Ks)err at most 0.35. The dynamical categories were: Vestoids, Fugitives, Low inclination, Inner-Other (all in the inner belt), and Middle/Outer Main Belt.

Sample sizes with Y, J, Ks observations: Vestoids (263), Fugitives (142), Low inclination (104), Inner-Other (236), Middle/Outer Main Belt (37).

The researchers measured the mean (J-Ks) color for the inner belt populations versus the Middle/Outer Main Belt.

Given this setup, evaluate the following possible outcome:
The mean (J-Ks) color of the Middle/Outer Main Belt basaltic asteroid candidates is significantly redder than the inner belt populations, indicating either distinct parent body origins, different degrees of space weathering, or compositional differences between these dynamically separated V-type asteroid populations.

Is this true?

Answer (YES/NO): NO